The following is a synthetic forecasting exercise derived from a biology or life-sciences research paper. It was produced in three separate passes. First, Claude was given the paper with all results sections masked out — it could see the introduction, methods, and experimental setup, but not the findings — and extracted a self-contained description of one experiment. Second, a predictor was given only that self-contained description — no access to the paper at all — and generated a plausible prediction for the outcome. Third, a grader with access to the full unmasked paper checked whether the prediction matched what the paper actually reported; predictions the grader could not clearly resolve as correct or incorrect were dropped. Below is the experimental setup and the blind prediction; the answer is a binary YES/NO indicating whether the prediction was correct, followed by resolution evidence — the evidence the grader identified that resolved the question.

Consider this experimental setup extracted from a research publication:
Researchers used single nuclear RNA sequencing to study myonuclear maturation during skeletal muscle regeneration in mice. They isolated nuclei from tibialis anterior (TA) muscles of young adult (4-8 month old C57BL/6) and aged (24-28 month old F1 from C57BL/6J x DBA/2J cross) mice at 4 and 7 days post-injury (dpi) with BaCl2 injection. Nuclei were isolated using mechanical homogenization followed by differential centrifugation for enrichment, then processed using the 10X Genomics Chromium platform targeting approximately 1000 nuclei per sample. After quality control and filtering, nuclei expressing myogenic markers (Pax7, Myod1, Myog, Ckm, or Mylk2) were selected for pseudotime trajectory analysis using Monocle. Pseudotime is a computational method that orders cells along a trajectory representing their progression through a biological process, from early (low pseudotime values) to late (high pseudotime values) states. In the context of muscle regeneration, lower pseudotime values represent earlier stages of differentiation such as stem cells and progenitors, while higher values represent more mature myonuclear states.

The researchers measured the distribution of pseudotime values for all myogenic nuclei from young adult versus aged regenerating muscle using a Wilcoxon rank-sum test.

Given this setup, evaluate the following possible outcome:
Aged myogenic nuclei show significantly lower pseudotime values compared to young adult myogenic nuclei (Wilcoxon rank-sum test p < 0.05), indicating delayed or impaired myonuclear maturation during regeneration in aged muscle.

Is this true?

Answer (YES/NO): YES